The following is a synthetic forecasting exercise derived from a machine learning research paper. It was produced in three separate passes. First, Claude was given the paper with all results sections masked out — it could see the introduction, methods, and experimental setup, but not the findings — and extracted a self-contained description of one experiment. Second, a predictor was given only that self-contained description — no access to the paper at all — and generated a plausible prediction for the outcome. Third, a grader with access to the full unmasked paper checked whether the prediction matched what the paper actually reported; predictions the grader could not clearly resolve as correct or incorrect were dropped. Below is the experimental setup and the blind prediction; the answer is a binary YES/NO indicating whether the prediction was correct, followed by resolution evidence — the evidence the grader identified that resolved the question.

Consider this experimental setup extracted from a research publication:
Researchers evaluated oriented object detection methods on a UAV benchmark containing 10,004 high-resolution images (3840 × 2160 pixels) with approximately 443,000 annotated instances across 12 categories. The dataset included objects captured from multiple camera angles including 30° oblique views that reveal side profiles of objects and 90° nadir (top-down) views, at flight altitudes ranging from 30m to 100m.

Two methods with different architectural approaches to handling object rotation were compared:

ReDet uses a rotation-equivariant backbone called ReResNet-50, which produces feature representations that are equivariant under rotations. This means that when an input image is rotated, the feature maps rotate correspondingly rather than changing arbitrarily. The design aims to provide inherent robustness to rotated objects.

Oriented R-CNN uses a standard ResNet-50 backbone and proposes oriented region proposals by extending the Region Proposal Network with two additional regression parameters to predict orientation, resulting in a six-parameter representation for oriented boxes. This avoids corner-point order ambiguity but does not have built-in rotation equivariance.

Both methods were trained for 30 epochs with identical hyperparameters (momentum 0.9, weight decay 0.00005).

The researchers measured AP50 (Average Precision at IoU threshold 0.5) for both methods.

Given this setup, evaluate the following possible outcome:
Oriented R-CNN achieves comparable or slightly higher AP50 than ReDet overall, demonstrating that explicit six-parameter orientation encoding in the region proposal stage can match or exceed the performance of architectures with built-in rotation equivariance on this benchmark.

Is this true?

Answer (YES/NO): NO